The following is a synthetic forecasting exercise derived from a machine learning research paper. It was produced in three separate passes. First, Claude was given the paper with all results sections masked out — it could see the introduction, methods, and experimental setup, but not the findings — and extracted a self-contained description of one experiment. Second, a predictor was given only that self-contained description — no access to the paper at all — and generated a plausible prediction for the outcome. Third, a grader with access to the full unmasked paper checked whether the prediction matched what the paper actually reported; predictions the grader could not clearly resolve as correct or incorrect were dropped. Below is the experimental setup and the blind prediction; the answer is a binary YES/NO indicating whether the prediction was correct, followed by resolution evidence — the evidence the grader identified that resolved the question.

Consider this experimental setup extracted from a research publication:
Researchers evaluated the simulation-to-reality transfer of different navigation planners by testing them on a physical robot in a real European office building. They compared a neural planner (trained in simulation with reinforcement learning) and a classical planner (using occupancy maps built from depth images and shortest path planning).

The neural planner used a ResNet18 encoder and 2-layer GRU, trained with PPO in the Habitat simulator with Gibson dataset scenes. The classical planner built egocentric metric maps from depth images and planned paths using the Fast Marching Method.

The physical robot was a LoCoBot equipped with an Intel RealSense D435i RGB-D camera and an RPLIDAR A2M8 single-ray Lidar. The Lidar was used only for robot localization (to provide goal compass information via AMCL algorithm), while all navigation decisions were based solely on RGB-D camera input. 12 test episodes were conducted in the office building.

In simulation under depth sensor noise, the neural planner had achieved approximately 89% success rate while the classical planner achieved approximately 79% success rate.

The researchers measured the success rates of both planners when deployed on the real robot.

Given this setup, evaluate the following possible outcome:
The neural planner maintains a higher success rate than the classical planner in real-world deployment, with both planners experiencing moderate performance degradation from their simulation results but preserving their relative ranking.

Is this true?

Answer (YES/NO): NO